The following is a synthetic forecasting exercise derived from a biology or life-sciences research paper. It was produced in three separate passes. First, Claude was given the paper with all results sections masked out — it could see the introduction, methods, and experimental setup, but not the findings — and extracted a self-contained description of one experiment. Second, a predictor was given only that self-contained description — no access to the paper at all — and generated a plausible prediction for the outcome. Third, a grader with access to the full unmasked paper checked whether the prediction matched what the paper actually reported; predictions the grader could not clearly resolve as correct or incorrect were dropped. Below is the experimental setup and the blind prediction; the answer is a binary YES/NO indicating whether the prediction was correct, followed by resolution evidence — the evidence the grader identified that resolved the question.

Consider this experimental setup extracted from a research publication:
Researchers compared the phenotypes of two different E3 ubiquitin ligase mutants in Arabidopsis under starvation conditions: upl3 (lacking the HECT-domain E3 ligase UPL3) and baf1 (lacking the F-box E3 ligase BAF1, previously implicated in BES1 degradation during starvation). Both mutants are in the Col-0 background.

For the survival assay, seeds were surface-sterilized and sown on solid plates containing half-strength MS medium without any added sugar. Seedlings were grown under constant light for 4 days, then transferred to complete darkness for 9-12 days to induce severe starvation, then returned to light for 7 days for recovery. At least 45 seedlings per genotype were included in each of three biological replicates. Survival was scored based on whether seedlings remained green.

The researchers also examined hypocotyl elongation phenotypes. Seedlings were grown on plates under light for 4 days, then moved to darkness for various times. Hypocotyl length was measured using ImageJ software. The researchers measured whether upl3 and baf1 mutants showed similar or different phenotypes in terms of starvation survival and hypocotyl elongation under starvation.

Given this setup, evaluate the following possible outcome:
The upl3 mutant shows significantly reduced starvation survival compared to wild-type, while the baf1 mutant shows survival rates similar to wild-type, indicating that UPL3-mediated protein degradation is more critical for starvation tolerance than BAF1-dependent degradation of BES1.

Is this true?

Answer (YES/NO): YES